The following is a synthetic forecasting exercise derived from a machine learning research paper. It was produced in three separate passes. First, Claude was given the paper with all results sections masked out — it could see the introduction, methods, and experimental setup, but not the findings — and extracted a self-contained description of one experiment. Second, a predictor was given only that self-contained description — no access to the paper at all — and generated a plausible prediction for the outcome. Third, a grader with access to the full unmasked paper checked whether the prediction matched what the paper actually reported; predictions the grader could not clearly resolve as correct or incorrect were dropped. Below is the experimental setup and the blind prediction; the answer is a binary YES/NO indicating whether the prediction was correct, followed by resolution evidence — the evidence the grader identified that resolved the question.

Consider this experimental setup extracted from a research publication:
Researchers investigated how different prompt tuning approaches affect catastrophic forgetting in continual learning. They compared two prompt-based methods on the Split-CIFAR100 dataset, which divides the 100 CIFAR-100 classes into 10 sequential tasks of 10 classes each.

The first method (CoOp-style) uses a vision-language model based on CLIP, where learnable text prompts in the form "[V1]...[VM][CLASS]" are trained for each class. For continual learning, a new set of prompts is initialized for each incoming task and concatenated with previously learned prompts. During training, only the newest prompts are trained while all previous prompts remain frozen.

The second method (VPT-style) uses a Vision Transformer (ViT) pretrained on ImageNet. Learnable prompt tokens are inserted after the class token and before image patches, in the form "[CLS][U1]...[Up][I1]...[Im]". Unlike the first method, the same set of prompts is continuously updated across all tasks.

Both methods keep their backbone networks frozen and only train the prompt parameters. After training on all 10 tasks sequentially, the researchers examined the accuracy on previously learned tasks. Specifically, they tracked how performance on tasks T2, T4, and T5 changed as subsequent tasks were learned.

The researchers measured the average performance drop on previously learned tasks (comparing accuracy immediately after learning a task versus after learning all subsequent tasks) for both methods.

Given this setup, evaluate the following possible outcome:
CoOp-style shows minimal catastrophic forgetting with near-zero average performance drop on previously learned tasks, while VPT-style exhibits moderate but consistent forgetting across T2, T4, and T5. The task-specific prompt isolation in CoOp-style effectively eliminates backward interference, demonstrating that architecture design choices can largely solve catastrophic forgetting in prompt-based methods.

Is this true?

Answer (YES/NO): NO